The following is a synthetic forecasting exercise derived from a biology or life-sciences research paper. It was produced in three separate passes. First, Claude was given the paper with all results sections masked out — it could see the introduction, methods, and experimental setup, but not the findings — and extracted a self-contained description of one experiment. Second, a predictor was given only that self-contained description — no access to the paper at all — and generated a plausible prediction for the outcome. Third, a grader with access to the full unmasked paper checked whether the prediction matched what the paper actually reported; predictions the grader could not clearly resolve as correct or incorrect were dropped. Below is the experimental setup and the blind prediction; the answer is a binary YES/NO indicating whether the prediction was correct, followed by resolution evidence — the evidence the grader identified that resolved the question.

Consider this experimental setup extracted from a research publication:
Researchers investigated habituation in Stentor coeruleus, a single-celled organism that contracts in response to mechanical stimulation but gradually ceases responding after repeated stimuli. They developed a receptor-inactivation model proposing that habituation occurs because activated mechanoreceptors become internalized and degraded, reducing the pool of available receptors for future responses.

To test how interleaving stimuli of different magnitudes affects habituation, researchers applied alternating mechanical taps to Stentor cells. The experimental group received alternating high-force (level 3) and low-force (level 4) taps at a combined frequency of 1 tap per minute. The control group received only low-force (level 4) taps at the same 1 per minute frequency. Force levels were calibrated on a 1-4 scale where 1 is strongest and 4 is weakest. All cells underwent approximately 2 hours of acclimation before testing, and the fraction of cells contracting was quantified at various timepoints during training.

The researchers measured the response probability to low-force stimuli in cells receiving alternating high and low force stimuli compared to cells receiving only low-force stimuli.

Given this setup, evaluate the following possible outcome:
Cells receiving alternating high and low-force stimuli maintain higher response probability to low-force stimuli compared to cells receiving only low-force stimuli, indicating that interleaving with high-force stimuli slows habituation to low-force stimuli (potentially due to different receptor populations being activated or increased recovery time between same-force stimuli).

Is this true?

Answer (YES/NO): NO